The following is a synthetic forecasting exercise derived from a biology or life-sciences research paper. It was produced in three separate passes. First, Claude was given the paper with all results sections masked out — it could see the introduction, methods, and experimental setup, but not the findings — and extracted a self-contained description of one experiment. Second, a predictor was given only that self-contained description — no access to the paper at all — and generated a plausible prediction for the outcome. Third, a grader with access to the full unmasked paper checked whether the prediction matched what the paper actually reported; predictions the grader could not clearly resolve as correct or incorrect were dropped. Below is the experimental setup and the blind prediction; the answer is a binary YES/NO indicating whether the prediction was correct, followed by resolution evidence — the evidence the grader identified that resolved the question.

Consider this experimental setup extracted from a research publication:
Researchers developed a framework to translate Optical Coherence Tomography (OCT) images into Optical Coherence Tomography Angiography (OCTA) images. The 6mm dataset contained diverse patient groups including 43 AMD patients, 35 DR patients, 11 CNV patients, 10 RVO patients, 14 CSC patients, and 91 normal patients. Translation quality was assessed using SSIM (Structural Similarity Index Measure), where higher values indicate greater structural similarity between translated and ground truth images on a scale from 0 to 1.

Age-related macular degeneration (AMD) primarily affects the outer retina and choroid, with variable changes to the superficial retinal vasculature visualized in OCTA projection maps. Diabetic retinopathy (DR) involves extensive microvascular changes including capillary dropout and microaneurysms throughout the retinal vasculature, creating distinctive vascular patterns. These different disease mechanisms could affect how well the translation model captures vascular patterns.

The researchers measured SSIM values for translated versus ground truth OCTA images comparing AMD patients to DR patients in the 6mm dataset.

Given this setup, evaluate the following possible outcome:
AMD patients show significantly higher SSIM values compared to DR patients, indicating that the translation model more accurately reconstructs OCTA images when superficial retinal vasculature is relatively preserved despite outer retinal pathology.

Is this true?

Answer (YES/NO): NO